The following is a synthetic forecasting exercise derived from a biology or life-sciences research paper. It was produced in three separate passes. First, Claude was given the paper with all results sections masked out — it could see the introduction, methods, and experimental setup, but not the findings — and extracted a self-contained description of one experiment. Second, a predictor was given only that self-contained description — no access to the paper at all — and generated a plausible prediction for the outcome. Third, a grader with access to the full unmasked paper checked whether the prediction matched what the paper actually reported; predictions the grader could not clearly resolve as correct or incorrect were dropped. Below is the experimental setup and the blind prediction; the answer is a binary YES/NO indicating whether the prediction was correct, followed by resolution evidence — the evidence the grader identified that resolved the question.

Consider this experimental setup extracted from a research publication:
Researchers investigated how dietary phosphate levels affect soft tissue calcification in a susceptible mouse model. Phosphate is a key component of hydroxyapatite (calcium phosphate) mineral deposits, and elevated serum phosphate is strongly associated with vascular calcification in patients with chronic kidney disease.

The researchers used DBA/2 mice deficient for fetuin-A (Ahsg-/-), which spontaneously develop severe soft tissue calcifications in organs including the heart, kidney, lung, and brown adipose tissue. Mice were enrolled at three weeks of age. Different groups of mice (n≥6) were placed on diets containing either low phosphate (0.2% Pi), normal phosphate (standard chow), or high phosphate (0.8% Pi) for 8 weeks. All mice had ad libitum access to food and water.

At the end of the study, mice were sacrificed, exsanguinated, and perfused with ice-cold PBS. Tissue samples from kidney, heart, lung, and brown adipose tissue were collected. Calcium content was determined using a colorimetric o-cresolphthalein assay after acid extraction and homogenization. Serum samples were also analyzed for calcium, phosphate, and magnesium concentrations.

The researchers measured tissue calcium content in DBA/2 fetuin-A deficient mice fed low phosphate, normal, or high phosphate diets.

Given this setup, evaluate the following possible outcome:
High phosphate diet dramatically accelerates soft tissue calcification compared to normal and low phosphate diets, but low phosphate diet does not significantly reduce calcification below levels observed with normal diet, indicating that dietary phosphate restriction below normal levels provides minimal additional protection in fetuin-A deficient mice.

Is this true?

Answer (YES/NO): NO